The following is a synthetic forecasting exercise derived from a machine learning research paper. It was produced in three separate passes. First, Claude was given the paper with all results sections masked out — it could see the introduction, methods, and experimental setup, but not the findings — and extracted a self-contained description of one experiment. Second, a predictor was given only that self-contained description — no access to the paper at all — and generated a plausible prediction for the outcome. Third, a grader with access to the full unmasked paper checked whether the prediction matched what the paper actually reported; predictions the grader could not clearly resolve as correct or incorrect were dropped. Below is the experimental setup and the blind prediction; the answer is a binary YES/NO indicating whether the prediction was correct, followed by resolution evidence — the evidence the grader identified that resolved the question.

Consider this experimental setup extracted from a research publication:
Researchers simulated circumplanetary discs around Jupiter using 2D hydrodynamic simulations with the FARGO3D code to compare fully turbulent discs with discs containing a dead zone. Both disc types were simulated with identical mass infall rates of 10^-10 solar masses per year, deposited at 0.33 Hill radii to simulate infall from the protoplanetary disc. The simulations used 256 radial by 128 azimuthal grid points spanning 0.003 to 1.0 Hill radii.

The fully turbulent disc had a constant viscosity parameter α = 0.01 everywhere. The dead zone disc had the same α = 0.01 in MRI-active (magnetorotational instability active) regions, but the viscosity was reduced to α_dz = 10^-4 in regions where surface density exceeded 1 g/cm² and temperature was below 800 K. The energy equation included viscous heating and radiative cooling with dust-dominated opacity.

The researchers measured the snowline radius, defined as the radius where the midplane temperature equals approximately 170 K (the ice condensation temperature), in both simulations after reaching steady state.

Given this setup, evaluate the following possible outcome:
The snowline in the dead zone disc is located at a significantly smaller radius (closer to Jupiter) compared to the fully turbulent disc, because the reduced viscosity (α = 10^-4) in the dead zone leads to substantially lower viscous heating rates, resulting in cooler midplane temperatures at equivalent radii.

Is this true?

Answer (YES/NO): NO